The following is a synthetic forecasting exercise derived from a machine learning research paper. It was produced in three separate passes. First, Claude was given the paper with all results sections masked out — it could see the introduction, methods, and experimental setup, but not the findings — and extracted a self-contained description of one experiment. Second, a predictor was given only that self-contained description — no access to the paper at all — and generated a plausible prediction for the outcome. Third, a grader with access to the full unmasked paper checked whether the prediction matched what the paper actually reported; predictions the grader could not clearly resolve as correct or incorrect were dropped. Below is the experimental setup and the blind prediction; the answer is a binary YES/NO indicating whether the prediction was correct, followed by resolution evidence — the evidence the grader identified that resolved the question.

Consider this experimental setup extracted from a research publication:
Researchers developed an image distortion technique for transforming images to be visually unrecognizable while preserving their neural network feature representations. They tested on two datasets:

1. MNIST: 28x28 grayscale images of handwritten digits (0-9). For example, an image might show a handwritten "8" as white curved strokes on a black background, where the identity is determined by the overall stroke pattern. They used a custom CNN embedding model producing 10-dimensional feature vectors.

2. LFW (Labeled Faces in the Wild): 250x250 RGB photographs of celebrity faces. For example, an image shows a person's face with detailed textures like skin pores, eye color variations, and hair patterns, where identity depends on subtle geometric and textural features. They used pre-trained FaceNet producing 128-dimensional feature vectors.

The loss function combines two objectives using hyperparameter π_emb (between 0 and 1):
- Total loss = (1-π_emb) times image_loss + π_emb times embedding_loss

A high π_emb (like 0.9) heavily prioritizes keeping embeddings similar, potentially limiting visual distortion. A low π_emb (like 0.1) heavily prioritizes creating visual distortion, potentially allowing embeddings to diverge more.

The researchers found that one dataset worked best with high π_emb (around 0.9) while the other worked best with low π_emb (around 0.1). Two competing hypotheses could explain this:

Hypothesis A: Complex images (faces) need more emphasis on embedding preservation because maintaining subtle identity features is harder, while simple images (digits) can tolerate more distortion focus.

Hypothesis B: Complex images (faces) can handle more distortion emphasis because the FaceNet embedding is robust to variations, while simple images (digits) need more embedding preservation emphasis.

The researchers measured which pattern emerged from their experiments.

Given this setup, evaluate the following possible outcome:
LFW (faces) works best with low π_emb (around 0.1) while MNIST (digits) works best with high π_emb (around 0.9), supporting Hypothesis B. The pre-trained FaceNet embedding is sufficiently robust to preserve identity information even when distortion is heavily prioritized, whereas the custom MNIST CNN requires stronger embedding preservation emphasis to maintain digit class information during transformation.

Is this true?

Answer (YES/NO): YES